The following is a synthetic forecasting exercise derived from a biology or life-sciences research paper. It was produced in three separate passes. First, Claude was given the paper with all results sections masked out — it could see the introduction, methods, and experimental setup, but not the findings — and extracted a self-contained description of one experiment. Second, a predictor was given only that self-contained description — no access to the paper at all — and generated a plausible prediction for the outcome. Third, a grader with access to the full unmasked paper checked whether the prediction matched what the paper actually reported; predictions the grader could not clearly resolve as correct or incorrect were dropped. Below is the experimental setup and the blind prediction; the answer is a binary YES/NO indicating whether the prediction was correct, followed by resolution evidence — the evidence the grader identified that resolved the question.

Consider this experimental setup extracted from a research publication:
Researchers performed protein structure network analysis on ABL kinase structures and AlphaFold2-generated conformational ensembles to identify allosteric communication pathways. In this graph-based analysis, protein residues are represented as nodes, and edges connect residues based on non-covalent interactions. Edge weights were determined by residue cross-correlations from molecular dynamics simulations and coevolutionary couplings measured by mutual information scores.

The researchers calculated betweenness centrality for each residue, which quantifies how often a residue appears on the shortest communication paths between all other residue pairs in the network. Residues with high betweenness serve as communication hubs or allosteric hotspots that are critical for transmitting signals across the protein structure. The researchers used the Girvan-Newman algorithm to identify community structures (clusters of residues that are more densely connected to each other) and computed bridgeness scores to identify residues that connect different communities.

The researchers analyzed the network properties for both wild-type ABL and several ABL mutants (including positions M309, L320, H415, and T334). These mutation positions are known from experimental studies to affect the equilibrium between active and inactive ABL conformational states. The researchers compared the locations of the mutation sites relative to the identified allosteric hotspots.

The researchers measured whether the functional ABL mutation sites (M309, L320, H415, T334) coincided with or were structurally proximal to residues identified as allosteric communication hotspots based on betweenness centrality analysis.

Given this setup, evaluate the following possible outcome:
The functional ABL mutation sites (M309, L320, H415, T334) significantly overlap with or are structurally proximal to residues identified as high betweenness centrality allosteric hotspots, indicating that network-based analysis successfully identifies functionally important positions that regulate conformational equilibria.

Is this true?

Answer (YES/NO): YES